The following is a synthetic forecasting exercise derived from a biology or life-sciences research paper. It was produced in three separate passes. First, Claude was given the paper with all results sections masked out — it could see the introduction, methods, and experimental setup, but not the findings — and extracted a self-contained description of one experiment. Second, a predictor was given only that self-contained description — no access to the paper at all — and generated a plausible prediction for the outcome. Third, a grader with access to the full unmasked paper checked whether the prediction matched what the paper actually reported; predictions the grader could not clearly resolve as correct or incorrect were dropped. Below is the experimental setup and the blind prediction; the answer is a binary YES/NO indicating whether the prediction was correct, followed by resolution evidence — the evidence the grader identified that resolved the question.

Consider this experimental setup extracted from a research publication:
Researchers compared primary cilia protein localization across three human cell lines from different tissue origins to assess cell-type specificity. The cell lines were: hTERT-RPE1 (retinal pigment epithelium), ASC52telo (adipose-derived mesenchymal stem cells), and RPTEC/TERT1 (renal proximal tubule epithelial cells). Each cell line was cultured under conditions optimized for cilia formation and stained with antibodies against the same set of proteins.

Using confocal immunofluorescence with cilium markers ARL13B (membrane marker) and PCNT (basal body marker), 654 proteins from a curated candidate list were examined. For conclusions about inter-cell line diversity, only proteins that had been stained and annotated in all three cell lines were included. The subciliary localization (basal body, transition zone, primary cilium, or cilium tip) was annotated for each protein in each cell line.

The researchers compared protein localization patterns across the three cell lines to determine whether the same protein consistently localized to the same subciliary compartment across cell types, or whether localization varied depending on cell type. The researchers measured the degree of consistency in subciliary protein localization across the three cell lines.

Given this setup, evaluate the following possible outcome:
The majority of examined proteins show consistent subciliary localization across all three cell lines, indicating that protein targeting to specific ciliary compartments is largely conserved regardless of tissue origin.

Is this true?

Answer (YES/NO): NO